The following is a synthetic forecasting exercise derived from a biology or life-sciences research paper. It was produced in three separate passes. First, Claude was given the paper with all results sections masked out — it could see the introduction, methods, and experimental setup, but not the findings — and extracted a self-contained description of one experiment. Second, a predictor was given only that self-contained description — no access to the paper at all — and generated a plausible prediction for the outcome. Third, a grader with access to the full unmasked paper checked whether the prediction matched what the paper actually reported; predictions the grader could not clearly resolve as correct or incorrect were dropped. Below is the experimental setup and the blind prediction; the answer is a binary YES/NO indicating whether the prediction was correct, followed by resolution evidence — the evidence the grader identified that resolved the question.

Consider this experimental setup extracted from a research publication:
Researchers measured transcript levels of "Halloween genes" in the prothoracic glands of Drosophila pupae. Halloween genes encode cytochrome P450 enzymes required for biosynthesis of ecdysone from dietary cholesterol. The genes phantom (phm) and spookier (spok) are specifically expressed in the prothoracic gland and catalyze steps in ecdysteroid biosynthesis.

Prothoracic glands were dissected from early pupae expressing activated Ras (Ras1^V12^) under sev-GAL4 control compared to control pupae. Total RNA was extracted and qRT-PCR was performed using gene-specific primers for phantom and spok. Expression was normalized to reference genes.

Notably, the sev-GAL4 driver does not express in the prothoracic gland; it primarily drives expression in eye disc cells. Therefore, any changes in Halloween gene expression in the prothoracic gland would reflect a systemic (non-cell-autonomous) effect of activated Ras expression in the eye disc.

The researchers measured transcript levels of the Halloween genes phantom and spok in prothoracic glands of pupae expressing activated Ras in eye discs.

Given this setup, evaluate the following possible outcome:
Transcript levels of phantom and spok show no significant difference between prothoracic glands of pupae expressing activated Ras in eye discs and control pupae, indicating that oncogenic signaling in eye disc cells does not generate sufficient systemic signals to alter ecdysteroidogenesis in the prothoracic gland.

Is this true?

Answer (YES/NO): NO